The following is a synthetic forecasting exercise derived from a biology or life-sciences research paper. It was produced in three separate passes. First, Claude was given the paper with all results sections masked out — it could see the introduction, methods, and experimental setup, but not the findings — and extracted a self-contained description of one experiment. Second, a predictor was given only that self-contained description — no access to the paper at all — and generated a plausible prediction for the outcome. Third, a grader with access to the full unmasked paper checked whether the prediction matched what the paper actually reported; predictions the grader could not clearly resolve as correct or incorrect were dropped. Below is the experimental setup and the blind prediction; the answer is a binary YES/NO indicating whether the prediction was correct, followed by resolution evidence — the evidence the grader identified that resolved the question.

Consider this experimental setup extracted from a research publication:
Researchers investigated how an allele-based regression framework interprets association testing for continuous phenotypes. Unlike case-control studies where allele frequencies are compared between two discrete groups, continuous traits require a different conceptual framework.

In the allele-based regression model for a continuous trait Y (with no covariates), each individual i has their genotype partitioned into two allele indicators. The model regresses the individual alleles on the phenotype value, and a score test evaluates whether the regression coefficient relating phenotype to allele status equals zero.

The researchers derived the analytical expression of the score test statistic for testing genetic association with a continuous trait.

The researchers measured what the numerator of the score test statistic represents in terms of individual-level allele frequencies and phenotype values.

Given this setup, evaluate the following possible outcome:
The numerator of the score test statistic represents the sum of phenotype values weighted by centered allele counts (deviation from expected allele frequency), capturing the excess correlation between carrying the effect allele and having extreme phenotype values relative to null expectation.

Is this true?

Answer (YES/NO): NO